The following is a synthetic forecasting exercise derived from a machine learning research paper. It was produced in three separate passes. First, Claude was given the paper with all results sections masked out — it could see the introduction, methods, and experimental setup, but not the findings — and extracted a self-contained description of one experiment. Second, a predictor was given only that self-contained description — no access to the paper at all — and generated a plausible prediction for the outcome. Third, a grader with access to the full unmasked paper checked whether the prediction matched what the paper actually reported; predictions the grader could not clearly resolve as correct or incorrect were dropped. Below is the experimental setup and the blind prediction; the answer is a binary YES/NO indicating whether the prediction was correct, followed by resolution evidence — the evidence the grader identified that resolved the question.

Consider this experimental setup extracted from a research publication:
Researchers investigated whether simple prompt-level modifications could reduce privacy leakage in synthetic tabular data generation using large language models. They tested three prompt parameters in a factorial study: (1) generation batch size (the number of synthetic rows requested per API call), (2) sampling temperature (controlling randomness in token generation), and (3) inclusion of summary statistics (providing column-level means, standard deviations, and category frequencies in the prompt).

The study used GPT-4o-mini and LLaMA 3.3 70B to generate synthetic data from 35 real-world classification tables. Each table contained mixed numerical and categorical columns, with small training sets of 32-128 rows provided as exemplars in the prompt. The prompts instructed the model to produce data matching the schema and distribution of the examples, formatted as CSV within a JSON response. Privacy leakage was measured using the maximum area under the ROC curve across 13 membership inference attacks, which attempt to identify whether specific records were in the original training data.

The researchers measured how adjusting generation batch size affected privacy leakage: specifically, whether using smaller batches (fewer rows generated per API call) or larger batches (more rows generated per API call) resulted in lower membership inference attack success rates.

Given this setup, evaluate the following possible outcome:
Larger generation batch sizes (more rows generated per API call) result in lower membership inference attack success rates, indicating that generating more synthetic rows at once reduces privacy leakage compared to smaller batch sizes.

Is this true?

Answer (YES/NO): NO